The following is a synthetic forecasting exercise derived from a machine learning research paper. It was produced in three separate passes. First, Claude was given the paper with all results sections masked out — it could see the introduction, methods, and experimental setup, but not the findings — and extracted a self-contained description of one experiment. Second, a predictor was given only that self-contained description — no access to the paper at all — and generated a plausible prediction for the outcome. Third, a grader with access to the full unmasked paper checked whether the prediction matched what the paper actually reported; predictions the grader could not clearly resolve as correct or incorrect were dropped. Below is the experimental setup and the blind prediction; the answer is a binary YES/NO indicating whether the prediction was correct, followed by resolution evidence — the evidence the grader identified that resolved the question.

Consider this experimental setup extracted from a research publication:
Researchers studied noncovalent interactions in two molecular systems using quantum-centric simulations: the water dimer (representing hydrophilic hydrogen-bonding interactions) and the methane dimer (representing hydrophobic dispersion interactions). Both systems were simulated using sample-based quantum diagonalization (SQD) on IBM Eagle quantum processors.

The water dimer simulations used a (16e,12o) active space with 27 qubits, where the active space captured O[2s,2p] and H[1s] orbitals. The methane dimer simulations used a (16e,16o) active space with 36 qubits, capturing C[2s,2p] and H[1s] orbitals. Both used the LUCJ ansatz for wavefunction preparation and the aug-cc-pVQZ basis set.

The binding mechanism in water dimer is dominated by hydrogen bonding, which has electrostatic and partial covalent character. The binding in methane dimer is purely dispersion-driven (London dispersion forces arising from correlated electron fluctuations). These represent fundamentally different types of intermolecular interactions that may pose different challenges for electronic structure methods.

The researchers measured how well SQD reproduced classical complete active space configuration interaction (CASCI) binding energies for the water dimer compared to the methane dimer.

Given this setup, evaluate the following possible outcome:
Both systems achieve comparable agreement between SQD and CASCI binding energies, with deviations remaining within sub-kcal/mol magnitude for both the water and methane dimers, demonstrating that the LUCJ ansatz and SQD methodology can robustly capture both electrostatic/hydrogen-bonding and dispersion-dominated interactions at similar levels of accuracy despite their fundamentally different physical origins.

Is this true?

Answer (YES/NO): NO